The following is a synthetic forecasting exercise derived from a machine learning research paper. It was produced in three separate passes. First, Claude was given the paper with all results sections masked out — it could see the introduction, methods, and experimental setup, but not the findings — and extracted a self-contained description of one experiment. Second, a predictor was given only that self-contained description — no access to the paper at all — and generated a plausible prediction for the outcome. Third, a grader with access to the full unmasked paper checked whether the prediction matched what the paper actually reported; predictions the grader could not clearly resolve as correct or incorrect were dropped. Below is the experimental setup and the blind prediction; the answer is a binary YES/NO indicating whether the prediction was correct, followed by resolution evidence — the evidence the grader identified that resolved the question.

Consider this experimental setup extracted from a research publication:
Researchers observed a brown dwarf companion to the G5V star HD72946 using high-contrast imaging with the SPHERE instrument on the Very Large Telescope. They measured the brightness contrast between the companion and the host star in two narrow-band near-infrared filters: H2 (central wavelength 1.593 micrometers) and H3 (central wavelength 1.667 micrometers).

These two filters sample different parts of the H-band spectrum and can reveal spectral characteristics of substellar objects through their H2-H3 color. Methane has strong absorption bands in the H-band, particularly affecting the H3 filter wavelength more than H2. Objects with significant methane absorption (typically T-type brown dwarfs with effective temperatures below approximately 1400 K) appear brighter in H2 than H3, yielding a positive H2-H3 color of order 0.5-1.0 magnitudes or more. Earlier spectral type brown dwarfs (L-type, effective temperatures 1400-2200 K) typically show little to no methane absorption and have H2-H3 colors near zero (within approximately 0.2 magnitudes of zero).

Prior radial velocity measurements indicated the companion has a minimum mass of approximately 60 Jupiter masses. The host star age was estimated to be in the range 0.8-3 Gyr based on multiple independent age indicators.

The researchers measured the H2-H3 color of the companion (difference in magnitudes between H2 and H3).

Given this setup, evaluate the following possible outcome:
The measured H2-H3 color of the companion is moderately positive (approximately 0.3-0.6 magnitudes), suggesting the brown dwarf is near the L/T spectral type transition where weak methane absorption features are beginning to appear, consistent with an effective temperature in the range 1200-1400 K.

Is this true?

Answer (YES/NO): NO